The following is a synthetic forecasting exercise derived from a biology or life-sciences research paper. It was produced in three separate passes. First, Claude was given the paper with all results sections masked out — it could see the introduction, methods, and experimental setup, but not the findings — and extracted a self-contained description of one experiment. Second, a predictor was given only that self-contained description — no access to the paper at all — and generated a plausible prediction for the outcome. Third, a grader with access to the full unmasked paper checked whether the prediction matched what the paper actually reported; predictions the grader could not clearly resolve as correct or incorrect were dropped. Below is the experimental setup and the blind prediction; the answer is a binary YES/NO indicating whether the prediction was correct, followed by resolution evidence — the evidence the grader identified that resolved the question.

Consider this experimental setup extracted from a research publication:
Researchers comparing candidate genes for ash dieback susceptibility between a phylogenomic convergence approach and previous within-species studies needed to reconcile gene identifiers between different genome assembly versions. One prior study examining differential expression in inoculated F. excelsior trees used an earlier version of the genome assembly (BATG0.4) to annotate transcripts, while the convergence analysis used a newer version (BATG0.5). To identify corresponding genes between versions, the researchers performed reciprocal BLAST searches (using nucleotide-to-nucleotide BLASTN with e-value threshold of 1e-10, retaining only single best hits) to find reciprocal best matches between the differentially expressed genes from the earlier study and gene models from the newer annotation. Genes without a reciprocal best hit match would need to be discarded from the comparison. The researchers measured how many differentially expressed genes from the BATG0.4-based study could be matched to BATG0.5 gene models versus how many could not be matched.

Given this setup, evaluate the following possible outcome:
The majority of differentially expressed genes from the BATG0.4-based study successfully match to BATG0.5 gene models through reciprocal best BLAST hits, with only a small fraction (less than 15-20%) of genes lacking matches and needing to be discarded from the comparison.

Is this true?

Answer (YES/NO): NO